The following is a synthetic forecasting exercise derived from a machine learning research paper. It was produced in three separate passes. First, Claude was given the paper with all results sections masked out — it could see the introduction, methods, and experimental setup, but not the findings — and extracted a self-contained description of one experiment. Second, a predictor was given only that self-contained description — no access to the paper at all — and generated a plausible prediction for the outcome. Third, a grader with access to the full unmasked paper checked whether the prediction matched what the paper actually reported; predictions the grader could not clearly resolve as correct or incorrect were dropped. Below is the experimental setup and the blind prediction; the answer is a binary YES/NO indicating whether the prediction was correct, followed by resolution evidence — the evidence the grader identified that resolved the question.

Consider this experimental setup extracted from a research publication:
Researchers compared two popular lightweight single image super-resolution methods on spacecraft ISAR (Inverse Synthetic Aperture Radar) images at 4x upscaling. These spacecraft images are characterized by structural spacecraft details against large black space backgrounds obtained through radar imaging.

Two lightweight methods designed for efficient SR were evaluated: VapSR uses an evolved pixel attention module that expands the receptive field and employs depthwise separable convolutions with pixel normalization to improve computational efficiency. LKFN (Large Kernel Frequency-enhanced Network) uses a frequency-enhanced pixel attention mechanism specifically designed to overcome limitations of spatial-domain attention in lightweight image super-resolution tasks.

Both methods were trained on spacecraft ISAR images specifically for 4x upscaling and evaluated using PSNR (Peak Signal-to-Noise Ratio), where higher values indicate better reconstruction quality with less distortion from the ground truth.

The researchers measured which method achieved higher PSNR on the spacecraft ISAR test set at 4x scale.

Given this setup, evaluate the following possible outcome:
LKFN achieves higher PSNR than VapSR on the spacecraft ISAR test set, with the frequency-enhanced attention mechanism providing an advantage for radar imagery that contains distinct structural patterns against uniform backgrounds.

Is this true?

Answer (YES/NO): NO